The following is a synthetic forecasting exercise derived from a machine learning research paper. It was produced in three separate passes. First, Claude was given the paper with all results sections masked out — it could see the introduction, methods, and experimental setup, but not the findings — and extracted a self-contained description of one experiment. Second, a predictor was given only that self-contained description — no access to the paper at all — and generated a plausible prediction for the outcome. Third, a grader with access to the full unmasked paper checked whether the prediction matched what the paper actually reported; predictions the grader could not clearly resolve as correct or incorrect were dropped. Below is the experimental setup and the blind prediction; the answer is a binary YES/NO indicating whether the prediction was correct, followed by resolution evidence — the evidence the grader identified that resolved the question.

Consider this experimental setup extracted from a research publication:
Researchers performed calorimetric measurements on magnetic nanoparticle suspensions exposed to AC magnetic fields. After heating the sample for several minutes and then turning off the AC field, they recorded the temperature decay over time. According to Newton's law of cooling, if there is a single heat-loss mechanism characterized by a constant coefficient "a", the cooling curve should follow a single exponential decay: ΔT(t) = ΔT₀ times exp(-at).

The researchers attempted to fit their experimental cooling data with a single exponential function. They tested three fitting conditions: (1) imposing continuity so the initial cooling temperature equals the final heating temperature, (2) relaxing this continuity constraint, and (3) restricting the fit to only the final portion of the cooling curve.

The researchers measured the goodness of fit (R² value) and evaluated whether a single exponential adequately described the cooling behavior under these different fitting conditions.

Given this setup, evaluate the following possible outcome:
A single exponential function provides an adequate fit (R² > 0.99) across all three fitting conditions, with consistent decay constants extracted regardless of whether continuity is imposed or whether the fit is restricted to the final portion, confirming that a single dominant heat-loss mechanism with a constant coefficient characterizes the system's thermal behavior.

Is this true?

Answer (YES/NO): NO